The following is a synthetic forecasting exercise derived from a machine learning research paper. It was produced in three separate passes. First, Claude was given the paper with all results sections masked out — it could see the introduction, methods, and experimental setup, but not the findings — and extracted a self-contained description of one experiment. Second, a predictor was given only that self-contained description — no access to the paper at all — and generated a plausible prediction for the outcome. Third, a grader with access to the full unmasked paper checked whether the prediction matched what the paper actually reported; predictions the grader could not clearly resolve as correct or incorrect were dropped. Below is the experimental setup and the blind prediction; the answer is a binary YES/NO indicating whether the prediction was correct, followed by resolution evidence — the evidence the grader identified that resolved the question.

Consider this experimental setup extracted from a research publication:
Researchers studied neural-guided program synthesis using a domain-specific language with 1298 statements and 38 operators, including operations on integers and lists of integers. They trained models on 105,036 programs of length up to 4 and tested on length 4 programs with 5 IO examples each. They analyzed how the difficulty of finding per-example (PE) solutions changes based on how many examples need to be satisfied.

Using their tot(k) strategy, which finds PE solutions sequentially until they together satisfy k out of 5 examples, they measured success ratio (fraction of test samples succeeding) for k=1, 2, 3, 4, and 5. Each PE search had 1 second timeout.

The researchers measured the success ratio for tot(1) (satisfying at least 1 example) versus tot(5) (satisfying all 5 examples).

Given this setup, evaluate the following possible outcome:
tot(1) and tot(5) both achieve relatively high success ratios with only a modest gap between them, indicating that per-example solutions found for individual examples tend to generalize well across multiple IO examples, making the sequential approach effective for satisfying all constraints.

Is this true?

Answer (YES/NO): NO